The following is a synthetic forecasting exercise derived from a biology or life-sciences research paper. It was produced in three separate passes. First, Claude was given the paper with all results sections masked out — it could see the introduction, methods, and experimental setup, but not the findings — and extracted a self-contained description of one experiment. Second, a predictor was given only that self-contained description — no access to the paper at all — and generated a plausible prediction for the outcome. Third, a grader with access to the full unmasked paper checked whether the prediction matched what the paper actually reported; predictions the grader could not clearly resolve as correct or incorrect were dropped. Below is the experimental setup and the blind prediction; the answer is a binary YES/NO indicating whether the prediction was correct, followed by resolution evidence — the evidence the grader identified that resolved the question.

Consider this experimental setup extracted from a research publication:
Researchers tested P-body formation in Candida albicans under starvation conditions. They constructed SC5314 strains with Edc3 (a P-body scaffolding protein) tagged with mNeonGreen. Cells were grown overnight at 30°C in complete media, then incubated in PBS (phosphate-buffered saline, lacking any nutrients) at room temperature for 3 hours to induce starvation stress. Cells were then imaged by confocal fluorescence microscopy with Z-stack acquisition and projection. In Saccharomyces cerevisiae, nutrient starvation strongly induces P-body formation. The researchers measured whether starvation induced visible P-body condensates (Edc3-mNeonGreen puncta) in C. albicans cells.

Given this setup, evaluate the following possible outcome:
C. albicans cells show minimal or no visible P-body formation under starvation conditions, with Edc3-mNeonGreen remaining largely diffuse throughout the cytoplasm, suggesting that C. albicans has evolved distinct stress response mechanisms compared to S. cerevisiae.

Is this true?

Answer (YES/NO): NO